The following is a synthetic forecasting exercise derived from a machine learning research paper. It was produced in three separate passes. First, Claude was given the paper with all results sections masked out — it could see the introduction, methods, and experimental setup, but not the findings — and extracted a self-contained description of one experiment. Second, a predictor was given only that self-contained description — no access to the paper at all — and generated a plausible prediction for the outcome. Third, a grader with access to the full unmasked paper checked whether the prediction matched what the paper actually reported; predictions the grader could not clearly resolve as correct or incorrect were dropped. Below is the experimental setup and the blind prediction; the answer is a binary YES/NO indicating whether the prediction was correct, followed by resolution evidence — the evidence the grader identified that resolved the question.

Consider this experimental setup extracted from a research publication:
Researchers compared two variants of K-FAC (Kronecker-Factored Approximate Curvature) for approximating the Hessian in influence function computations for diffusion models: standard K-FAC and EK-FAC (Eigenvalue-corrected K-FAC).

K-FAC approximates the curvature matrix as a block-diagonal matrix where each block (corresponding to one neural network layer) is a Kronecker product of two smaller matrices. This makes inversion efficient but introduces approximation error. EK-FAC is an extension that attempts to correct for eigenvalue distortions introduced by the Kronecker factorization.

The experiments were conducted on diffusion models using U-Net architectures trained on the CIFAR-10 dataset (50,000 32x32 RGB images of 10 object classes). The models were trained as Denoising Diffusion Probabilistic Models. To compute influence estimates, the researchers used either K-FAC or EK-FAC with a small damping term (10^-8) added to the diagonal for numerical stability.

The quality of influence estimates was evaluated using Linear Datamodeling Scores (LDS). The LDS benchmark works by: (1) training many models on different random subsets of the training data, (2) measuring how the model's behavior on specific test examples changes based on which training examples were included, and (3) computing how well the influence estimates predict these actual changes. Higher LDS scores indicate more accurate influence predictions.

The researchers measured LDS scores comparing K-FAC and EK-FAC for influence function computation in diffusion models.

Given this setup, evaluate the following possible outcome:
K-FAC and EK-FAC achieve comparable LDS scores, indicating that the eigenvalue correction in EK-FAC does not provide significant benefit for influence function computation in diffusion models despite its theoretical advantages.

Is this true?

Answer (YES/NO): NO